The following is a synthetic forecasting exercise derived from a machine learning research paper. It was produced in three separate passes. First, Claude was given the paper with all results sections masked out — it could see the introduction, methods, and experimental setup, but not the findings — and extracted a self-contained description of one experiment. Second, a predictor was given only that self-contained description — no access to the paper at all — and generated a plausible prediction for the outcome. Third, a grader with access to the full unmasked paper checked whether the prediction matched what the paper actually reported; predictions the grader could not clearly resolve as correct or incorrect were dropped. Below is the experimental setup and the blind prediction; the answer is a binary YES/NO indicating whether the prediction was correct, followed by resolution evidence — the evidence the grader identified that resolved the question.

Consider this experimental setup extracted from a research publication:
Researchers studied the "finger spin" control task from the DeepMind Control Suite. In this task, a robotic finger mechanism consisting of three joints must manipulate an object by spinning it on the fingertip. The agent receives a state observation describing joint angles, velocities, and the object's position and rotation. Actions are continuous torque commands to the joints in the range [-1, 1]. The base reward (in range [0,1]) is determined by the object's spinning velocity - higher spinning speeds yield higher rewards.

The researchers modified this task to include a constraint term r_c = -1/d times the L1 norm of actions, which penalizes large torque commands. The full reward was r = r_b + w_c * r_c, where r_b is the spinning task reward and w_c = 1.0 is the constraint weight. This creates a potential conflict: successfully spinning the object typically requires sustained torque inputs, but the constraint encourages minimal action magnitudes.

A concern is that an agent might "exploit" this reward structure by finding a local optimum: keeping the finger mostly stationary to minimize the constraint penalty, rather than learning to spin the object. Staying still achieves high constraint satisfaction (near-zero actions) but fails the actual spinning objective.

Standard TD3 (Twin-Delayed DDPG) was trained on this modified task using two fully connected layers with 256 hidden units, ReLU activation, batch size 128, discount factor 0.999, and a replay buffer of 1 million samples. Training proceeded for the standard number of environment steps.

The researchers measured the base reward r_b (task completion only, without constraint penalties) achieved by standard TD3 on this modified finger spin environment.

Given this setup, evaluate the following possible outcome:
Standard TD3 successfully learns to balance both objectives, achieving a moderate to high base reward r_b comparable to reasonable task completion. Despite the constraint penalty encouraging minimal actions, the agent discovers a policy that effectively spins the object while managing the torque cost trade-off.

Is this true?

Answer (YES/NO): NO